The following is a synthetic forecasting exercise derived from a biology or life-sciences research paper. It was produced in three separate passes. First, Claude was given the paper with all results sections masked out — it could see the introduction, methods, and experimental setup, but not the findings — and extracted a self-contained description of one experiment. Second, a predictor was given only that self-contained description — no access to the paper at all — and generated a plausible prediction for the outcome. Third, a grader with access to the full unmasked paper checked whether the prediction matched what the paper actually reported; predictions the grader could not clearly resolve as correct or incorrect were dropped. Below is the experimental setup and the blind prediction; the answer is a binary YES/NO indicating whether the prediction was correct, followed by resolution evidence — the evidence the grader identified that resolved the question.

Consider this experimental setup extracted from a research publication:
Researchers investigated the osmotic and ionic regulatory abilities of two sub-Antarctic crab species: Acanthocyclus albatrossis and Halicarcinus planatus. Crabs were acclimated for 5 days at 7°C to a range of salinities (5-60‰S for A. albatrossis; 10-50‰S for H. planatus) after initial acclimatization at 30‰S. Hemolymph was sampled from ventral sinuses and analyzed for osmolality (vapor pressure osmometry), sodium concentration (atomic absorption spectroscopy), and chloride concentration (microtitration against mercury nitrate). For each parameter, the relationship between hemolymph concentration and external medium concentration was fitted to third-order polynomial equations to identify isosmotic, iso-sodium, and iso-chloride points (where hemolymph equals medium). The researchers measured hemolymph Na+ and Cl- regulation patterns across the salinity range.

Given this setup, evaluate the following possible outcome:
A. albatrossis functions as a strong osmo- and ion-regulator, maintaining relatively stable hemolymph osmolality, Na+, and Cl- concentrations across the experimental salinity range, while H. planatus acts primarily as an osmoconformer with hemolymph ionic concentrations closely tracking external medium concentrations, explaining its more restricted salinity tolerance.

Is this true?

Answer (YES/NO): NO